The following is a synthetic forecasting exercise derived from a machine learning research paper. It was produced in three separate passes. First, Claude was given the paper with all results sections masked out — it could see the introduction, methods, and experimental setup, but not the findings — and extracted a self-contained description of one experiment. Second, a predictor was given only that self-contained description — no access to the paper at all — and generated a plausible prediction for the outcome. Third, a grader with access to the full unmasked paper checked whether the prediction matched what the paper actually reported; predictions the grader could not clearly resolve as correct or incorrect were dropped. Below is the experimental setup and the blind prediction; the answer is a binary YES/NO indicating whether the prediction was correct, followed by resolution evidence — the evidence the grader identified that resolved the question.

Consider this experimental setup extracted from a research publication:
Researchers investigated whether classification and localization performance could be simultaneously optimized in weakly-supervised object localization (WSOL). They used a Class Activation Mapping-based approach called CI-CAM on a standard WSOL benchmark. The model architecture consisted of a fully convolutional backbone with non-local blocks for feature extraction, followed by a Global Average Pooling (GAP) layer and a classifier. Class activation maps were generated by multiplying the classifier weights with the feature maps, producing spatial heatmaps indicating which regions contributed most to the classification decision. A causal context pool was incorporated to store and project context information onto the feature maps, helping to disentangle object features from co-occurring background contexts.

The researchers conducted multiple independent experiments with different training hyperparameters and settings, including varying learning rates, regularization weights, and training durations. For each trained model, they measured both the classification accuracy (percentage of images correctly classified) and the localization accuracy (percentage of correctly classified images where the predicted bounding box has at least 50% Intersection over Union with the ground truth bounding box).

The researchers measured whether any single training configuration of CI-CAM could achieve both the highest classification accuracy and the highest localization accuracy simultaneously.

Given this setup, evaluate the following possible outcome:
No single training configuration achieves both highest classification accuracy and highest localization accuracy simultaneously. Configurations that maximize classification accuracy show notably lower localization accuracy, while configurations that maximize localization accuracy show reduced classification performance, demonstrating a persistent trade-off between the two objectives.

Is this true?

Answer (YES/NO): YES